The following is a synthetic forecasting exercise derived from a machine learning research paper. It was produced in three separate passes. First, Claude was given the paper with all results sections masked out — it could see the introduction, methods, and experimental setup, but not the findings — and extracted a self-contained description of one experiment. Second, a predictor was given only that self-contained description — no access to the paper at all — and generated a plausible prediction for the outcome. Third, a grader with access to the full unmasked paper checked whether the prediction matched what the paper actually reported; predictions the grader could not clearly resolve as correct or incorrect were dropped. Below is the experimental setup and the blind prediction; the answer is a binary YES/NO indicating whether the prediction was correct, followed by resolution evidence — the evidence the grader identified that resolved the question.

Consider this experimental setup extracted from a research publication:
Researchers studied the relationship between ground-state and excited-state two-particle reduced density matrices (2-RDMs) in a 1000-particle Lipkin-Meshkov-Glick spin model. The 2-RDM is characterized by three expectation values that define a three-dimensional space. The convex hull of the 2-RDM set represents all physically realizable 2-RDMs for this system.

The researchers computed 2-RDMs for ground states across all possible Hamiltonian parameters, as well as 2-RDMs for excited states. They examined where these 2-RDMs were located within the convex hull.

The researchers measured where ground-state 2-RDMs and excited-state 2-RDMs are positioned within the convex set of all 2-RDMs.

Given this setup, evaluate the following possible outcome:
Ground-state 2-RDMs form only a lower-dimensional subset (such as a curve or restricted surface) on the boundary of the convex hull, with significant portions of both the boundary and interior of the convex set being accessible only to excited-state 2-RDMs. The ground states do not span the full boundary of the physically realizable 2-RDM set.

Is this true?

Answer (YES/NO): NO